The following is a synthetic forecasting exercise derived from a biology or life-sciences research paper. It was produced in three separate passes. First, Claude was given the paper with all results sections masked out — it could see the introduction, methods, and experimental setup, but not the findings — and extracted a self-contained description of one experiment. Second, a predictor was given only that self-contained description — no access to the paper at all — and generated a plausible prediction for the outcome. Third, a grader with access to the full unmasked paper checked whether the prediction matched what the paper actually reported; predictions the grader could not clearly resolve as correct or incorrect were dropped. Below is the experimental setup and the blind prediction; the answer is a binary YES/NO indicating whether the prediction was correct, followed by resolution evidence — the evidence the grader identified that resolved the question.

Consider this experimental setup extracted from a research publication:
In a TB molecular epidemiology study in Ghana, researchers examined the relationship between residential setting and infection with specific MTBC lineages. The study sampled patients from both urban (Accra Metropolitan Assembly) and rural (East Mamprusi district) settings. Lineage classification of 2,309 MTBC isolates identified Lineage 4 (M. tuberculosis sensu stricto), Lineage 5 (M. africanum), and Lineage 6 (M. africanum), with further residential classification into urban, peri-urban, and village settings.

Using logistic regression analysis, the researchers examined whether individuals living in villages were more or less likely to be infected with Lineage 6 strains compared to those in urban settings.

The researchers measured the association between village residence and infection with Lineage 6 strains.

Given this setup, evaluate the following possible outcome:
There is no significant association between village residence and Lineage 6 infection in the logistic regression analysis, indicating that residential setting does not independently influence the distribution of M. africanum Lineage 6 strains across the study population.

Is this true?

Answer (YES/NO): NO